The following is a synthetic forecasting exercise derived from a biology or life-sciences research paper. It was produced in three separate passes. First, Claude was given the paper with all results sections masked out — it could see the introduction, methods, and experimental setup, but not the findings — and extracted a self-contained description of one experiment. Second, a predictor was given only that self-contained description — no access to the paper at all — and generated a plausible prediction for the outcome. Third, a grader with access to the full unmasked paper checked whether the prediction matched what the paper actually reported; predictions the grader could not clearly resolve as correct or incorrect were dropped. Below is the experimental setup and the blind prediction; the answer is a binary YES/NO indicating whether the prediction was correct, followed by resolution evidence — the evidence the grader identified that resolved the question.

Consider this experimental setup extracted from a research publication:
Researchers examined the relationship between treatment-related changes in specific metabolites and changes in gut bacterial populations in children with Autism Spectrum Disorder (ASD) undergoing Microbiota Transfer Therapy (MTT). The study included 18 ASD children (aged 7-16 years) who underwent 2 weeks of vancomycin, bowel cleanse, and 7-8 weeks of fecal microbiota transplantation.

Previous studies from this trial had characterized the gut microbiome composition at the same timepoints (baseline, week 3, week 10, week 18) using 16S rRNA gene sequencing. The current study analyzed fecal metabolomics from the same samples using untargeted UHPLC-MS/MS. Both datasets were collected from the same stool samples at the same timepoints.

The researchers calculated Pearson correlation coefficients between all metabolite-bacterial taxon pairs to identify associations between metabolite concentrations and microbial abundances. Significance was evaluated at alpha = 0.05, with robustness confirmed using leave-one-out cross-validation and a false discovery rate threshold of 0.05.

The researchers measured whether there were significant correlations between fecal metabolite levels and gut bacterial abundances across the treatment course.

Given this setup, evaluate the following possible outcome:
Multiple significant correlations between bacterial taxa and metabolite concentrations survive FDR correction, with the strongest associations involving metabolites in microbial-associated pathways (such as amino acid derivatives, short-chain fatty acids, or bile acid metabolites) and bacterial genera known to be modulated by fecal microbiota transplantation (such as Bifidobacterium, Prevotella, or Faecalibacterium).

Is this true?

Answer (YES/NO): NO